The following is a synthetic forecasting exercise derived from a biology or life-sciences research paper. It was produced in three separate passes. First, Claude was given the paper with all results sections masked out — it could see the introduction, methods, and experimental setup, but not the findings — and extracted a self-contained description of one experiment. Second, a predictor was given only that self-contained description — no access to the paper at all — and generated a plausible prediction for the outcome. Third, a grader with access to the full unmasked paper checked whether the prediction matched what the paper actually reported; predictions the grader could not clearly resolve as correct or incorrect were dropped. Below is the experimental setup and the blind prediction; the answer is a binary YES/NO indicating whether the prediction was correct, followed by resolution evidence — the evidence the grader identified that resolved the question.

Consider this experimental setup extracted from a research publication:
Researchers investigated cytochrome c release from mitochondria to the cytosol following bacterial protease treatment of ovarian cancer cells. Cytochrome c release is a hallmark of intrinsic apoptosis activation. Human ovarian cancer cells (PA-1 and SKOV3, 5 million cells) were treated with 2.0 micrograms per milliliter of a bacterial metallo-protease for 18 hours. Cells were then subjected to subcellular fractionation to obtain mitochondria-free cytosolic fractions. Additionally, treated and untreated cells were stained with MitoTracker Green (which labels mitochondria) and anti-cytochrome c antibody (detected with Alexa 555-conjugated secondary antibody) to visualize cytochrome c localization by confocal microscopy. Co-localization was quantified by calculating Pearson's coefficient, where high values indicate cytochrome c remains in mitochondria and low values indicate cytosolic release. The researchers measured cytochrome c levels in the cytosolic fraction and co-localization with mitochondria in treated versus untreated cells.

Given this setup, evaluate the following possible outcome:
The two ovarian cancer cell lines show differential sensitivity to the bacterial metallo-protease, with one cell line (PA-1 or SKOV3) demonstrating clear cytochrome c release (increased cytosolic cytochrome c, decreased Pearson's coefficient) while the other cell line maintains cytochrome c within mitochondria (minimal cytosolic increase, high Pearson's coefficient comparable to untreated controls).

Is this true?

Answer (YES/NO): NO